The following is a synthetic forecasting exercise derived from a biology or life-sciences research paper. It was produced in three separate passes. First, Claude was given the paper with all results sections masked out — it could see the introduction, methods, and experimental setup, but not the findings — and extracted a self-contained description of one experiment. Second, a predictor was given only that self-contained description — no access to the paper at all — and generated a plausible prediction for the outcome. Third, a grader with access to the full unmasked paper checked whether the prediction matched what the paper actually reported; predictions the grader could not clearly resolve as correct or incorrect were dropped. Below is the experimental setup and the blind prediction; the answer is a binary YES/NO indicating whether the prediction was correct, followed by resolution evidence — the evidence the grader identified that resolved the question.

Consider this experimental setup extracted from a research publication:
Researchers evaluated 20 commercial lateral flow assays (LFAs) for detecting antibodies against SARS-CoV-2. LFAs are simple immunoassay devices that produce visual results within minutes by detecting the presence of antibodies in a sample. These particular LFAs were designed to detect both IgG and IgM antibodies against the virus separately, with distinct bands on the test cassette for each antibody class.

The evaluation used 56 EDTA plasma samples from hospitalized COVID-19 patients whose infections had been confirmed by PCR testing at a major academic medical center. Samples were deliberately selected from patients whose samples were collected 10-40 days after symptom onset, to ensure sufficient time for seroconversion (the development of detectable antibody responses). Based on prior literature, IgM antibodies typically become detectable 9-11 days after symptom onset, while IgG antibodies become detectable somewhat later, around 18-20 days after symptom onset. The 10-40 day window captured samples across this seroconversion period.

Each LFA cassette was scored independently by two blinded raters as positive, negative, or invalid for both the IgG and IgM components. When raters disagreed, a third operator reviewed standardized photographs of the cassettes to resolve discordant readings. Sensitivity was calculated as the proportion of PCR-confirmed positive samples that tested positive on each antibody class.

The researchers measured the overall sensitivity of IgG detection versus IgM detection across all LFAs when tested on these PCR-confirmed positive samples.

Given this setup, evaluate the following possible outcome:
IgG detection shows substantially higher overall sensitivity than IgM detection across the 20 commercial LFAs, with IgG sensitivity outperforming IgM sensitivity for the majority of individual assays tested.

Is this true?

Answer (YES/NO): YES